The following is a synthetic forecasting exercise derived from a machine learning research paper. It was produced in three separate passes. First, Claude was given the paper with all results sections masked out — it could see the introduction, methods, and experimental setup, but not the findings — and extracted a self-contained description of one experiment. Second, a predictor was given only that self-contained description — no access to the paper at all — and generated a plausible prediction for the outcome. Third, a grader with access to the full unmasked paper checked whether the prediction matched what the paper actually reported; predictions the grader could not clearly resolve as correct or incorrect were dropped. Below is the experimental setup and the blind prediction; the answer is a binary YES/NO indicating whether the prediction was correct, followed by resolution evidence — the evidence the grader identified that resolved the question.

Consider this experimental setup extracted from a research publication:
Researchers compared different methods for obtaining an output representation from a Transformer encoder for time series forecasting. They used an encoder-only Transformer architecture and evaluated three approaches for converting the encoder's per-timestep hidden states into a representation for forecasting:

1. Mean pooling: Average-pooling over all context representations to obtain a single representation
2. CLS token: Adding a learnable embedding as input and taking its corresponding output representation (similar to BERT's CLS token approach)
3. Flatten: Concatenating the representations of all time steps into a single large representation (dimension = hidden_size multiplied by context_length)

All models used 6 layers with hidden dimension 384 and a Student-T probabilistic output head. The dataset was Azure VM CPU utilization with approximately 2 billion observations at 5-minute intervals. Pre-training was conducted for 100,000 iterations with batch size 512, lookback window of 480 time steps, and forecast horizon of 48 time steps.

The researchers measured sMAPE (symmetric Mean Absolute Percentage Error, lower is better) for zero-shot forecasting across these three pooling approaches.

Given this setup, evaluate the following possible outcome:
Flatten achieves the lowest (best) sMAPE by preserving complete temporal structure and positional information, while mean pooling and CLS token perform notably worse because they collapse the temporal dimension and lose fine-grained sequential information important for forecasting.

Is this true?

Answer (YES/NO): NO